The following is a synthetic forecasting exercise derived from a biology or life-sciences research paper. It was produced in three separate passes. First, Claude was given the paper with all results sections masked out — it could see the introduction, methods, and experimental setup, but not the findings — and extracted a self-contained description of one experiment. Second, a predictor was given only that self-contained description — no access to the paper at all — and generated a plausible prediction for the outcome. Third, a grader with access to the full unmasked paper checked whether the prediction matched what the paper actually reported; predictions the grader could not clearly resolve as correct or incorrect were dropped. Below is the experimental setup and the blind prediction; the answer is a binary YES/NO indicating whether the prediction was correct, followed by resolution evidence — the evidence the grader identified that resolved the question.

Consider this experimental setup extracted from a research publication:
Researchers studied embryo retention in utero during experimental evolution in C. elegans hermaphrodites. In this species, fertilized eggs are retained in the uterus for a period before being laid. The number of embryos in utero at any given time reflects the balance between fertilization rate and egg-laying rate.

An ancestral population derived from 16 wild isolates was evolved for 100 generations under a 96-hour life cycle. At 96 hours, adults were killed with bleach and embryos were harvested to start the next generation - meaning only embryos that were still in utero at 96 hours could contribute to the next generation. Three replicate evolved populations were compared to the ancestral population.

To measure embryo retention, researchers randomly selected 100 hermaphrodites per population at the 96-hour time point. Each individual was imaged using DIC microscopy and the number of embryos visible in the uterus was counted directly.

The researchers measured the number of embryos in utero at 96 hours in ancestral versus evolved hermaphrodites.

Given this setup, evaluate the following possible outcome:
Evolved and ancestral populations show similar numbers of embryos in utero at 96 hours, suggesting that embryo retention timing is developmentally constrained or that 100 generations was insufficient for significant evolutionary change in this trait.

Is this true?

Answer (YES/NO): NO